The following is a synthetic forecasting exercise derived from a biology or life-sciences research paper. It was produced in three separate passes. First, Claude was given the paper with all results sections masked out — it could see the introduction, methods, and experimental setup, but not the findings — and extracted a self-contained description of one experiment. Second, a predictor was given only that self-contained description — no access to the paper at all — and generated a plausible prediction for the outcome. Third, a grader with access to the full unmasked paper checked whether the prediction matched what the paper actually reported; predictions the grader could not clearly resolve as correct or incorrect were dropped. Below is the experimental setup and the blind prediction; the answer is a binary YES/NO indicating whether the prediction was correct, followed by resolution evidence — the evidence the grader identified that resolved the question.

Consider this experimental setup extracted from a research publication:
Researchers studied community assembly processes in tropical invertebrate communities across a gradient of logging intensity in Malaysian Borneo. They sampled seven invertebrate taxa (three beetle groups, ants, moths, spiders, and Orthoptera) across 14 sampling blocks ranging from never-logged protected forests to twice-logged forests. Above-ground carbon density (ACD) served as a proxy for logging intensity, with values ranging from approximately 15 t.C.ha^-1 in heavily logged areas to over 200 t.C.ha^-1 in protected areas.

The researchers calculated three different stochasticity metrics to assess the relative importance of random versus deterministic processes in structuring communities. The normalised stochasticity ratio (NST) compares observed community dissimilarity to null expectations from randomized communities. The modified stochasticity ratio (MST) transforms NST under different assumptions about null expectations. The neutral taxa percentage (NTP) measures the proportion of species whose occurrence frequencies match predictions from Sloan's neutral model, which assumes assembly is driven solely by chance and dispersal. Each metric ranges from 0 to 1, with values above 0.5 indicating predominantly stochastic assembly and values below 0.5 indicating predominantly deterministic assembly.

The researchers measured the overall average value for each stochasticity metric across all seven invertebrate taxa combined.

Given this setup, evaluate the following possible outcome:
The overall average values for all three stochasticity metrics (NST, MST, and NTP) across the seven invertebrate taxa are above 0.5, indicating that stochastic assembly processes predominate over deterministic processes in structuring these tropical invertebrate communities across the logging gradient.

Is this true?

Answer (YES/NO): NO